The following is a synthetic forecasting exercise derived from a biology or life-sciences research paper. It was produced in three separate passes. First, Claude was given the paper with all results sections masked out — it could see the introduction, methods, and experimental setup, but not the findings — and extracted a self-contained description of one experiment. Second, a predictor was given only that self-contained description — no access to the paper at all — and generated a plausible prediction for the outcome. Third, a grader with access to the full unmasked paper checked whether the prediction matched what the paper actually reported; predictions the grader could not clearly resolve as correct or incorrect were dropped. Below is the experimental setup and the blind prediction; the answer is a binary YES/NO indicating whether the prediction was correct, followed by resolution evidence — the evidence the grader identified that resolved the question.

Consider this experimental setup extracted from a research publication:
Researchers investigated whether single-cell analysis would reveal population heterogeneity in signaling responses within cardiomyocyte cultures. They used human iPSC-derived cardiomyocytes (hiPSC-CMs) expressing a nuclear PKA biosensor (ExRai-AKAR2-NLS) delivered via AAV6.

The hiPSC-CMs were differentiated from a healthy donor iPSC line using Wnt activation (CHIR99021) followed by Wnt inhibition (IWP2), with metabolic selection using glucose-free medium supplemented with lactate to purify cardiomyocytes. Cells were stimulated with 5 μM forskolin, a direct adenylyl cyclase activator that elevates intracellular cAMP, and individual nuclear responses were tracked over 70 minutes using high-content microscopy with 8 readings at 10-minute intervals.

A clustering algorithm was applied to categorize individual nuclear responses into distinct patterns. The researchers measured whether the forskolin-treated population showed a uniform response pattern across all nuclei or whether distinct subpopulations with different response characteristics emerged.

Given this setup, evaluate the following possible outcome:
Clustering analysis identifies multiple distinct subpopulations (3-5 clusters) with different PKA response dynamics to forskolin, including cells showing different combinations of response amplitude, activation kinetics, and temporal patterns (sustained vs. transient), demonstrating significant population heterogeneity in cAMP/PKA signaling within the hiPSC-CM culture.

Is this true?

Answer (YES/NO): YES